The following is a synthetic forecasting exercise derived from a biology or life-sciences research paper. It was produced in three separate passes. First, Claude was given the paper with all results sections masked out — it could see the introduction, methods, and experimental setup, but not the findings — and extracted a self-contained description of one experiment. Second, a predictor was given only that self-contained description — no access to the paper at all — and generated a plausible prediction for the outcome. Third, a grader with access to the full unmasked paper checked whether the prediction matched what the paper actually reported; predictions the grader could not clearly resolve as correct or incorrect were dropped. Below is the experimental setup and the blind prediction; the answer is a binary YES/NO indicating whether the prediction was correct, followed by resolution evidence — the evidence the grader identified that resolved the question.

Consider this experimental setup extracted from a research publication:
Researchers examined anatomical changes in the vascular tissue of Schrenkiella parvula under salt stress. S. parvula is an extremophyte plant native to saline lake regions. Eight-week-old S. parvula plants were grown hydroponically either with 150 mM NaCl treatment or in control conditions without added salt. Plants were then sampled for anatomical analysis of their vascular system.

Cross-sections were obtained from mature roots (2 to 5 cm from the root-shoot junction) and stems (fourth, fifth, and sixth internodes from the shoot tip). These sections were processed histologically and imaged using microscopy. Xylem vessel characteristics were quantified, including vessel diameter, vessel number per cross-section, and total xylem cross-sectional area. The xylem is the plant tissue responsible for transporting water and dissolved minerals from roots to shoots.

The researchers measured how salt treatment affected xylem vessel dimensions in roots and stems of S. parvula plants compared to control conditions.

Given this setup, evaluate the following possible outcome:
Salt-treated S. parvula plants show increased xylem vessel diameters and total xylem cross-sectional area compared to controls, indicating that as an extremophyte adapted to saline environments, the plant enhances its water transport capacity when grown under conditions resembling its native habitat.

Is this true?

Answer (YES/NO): YES